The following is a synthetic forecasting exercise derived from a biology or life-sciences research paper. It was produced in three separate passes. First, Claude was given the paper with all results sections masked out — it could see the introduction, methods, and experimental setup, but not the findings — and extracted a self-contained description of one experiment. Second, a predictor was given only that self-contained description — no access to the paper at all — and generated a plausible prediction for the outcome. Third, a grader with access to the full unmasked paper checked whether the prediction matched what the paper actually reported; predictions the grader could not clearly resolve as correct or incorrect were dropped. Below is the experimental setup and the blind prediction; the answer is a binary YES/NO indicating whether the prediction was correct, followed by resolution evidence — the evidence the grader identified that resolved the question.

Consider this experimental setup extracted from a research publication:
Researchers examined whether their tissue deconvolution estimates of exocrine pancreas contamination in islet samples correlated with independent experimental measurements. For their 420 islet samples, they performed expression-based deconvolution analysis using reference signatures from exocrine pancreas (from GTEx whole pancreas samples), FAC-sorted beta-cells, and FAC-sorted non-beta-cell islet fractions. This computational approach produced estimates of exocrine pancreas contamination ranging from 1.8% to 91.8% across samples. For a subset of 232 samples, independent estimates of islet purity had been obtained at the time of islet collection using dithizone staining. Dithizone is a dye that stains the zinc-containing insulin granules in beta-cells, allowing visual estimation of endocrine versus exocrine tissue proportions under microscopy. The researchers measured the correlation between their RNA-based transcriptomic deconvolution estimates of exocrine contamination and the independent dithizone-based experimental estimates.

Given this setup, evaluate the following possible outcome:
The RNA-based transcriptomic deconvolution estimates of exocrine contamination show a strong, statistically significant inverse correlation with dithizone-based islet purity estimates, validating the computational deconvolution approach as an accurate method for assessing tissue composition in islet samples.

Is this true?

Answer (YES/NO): NO